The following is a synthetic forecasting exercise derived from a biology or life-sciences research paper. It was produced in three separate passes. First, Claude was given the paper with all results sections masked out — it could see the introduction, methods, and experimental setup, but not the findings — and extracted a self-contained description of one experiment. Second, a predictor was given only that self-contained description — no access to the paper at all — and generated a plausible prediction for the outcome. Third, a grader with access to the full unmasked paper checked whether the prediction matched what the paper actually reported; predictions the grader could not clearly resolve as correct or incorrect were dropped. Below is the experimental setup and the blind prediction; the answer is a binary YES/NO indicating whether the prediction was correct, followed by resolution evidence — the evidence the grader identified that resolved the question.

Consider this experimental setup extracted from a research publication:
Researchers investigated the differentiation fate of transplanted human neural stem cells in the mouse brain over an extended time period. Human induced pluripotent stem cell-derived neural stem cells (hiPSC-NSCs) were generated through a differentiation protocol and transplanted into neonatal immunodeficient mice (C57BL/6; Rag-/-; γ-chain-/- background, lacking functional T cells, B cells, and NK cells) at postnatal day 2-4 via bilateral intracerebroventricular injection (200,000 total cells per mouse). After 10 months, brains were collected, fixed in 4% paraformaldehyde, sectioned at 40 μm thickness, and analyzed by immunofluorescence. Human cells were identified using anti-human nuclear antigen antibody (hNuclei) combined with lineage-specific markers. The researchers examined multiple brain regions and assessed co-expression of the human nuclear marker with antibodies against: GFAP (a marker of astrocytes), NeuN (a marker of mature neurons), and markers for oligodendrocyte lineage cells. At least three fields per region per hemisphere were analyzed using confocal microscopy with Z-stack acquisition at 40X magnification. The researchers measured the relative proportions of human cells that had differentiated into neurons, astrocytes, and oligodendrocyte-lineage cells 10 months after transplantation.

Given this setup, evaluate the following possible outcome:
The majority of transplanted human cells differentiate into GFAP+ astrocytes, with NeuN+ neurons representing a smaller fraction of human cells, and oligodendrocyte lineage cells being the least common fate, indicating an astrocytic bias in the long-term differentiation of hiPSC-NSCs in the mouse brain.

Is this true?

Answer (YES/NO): NO